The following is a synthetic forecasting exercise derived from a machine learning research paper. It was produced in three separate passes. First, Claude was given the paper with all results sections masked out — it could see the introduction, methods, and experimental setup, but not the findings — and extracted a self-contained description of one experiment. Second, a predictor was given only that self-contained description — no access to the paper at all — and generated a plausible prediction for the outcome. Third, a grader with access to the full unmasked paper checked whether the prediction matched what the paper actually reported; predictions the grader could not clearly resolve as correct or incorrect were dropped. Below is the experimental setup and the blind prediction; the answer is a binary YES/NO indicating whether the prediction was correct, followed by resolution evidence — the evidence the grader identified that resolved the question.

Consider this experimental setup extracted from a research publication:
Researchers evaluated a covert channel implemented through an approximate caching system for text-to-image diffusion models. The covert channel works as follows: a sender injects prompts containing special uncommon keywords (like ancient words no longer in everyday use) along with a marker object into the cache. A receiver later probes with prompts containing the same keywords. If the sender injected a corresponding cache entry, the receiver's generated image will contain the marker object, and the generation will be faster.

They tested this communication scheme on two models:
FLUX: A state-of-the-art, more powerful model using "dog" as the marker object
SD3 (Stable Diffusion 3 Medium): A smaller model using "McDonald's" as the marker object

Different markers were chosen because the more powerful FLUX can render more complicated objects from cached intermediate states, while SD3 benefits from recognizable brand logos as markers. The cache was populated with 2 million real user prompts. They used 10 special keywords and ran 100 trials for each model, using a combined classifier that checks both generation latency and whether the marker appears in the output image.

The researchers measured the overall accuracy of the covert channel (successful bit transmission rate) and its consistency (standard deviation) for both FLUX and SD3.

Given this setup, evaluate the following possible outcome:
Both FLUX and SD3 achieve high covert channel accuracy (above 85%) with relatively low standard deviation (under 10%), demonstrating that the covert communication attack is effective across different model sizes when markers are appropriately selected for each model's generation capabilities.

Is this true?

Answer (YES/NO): YES